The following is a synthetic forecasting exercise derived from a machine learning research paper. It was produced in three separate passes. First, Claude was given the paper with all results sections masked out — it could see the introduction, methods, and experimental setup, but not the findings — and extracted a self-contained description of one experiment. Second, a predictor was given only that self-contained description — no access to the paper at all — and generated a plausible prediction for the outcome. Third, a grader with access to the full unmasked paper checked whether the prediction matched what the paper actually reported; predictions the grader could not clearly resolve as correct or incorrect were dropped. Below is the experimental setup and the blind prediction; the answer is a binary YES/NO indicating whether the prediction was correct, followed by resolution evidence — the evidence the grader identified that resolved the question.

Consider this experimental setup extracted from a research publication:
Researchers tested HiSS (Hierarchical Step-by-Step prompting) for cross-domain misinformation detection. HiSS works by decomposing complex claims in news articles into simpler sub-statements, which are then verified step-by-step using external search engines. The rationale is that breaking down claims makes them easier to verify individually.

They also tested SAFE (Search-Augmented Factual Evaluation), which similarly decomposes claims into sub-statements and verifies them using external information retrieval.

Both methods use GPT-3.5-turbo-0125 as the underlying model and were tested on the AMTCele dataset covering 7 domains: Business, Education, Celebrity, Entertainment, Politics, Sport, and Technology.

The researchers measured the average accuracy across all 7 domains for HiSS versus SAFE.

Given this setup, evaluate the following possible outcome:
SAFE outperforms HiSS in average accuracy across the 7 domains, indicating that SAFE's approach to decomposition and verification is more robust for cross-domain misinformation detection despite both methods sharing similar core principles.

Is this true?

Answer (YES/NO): YES